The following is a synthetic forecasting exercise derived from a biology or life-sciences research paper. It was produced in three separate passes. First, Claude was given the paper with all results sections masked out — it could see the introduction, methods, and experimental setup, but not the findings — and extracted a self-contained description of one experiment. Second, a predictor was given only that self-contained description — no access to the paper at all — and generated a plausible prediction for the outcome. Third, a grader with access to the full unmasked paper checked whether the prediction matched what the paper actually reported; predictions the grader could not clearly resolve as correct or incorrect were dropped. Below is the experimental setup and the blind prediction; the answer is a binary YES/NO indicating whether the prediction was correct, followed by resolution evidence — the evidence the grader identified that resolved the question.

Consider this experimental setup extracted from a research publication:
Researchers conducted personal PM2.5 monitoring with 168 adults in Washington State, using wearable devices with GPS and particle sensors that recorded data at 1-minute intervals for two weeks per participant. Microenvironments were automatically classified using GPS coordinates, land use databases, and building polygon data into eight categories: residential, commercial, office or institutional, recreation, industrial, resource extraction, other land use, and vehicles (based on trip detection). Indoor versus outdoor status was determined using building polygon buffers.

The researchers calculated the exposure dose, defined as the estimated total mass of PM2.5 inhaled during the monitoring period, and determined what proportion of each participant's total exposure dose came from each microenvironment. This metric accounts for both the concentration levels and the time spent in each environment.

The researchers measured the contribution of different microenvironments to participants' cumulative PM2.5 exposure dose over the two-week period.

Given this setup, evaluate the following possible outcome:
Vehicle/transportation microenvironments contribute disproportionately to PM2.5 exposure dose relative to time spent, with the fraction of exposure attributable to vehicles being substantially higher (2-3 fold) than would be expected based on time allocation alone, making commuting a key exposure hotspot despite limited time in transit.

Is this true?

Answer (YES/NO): NO